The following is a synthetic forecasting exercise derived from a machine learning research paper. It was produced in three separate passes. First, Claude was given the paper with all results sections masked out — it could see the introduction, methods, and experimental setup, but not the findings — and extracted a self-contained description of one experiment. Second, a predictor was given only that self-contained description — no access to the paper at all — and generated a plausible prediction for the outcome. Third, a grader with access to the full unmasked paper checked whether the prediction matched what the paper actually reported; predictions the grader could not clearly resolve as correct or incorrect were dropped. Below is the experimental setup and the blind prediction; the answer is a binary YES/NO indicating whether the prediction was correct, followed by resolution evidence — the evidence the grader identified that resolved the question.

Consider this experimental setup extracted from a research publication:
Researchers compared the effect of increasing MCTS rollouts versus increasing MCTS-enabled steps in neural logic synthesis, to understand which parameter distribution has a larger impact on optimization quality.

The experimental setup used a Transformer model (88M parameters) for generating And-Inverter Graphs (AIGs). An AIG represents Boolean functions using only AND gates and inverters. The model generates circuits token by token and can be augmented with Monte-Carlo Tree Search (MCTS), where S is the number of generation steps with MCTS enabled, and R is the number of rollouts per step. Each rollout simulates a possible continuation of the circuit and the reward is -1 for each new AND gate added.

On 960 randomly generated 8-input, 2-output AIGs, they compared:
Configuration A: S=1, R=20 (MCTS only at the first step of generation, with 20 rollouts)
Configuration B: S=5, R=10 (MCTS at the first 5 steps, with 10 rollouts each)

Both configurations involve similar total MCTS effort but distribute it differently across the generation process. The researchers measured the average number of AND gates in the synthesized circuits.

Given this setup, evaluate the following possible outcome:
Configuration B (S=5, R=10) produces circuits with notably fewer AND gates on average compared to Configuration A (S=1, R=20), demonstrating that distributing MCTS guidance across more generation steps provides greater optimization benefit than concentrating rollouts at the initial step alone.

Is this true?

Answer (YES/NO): YES